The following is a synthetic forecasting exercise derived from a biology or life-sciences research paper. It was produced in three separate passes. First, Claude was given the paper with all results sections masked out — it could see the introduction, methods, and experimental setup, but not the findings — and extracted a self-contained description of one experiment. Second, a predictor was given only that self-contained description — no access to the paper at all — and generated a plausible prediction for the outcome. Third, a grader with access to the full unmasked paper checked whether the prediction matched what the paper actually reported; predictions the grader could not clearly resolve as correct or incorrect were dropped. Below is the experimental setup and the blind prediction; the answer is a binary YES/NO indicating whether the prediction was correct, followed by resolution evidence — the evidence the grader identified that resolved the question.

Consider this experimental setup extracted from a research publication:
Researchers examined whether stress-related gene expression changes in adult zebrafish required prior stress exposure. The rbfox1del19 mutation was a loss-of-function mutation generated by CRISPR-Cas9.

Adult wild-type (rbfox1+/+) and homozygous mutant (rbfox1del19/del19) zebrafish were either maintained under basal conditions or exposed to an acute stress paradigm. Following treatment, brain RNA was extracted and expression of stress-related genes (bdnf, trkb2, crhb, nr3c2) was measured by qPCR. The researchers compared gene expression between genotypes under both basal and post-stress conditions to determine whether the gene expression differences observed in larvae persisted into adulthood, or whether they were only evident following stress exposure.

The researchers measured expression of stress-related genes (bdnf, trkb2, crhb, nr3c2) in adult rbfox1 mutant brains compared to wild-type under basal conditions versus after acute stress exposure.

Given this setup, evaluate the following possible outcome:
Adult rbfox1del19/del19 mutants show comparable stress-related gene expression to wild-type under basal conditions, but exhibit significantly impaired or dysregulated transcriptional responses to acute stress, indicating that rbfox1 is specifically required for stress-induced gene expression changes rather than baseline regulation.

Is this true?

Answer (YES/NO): YES